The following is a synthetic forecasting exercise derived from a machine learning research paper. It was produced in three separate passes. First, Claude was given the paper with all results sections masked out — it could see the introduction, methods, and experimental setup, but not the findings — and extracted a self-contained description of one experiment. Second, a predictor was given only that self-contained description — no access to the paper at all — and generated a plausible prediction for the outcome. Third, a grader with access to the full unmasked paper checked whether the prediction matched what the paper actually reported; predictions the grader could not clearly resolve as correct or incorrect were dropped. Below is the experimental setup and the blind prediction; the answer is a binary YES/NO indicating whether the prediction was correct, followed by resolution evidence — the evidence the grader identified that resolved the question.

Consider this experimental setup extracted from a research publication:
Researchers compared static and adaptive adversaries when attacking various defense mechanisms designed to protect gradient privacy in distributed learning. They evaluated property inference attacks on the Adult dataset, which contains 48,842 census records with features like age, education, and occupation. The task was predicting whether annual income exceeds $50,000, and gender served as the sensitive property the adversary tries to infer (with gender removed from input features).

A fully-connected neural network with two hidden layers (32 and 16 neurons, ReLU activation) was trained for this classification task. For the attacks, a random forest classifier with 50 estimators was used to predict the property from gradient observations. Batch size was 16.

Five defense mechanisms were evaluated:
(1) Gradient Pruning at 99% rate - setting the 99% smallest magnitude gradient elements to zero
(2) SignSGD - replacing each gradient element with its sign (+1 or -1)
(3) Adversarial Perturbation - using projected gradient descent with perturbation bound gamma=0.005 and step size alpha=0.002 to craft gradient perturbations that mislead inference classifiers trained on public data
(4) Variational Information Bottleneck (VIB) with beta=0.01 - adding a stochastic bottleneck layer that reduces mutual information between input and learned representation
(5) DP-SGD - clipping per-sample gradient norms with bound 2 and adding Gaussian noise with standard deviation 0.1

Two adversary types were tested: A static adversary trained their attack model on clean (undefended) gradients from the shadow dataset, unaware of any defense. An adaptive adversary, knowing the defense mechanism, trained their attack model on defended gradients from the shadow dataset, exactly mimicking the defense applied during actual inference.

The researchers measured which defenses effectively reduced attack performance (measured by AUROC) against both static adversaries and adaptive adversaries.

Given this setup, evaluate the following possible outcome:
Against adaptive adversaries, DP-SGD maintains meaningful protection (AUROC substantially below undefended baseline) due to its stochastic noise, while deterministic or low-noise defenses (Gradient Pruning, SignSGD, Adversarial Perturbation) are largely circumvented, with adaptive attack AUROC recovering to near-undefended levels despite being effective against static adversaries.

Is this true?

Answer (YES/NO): YES